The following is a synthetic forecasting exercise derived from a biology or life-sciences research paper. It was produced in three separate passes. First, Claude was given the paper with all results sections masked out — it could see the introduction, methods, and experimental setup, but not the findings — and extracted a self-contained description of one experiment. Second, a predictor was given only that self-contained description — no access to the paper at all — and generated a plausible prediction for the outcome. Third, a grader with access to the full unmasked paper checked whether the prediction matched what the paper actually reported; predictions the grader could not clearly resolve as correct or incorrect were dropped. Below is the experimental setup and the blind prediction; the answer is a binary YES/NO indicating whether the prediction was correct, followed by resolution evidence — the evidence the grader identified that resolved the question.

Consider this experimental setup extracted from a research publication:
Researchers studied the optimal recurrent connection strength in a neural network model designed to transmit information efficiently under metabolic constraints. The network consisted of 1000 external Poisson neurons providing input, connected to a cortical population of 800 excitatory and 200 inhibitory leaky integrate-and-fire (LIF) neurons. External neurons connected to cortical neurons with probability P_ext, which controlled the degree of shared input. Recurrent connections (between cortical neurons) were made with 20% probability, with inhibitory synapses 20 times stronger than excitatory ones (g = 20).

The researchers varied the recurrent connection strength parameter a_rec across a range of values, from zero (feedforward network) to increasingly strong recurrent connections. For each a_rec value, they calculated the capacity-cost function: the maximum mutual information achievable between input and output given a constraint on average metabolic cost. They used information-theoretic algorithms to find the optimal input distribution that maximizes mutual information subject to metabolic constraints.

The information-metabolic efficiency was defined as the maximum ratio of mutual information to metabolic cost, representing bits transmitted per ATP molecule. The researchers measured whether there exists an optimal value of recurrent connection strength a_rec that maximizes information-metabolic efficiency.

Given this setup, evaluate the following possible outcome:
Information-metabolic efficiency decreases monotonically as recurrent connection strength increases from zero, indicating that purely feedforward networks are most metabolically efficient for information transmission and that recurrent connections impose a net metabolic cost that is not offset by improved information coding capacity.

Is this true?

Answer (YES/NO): NO